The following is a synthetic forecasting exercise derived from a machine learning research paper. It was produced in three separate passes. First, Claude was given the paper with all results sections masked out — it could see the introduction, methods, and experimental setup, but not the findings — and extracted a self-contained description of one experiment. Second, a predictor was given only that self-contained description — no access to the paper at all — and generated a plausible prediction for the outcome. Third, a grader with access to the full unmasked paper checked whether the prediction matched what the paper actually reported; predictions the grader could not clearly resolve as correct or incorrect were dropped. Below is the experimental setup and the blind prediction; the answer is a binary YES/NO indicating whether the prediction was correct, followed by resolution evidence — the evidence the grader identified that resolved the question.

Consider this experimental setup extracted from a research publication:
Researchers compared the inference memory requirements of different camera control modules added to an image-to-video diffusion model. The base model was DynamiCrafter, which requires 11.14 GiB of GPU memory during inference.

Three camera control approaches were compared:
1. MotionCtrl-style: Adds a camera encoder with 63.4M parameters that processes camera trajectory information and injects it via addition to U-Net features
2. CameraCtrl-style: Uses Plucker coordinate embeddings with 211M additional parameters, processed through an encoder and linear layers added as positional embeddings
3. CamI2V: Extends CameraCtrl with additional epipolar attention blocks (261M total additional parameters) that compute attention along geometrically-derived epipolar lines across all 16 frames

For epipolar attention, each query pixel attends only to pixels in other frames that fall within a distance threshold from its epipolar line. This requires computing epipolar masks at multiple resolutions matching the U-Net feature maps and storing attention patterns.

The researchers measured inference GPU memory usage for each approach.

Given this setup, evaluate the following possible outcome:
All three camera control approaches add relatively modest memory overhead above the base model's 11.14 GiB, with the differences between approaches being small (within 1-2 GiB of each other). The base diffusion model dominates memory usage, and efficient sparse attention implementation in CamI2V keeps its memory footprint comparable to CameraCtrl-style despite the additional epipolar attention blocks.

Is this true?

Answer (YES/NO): YES